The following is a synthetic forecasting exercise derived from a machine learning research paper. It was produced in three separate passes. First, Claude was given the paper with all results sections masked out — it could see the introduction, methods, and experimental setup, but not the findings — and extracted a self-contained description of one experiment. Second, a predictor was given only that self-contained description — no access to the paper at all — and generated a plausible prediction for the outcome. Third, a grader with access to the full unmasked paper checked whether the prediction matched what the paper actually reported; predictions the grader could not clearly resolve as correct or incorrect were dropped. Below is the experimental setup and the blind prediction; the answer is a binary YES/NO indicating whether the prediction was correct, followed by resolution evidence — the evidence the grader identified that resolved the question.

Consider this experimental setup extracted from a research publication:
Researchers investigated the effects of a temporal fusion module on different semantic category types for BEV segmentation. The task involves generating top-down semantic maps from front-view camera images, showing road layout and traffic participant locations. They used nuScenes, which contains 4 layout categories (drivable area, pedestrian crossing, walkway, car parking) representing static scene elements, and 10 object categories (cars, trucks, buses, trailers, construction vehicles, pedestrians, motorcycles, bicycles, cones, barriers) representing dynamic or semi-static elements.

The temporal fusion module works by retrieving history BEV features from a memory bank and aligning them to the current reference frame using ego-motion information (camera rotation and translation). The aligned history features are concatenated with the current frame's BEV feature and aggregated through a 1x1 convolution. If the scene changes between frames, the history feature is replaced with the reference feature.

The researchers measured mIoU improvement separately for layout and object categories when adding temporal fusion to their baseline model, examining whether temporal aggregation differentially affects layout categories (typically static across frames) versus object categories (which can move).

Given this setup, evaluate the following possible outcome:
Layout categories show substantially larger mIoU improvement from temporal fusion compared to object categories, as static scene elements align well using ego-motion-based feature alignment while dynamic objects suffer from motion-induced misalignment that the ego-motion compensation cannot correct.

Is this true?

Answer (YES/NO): YES